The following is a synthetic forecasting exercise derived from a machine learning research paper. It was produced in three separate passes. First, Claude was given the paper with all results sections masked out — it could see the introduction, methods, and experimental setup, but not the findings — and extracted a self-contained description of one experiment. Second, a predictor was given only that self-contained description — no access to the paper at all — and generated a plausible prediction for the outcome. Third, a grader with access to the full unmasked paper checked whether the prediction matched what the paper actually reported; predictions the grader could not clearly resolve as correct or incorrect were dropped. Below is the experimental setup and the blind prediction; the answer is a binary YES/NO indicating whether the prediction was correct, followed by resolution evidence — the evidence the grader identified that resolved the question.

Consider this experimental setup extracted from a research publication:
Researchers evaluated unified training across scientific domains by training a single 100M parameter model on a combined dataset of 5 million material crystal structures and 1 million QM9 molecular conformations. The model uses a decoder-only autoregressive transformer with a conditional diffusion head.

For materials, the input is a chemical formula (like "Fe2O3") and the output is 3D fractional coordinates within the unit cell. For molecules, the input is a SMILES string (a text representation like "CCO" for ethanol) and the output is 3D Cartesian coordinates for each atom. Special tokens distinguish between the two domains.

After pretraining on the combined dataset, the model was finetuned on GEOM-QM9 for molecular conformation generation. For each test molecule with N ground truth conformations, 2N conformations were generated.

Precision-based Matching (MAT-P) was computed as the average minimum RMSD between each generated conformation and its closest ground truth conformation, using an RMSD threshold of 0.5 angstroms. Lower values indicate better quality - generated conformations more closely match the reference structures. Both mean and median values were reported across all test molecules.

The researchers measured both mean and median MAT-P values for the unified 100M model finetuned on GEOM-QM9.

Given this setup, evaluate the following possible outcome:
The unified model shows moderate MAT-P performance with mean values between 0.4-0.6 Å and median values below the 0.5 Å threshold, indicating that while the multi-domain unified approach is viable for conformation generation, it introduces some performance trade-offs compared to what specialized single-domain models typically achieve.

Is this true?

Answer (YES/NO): NO